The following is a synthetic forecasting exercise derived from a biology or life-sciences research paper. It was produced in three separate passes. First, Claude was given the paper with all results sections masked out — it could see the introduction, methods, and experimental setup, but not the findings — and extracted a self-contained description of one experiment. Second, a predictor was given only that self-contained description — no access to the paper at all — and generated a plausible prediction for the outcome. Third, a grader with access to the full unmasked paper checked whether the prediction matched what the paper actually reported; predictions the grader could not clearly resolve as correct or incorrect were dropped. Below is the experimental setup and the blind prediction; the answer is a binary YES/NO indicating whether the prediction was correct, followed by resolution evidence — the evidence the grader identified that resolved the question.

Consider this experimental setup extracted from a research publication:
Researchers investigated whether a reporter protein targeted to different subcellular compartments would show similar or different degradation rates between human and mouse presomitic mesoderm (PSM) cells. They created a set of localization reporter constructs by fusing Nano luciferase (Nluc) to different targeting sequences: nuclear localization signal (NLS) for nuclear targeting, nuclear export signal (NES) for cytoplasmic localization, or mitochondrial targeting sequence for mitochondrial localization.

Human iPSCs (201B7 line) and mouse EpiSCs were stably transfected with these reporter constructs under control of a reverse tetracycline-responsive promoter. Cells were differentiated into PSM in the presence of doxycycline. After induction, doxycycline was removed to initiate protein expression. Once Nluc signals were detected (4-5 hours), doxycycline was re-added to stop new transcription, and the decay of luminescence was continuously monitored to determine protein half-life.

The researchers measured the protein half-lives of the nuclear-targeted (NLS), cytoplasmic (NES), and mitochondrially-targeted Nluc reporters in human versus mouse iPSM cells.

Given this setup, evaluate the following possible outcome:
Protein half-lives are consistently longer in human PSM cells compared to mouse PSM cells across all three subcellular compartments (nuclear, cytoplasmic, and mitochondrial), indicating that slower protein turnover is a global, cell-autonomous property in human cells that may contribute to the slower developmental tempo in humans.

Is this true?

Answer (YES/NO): YES